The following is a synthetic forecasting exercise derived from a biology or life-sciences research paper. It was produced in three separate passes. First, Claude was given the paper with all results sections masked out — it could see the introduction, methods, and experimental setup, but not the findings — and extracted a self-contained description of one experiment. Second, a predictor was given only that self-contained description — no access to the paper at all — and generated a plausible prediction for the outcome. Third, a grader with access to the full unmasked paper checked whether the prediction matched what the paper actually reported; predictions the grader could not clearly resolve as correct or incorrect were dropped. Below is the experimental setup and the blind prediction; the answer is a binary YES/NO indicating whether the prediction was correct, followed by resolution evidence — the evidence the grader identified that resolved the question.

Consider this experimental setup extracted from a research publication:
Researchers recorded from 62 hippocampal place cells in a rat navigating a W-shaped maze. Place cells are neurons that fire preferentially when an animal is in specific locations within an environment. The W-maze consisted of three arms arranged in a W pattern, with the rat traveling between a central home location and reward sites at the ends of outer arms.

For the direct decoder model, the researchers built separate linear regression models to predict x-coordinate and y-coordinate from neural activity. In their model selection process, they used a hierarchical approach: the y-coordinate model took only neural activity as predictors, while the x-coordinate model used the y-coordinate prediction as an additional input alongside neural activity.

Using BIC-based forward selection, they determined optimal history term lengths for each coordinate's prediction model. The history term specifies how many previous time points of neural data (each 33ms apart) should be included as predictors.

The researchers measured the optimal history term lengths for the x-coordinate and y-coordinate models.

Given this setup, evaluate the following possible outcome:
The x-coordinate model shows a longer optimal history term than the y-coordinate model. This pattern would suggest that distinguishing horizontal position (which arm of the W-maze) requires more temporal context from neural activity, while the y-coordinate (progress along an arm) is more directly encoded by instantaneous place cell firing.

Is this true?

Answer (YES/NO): NO